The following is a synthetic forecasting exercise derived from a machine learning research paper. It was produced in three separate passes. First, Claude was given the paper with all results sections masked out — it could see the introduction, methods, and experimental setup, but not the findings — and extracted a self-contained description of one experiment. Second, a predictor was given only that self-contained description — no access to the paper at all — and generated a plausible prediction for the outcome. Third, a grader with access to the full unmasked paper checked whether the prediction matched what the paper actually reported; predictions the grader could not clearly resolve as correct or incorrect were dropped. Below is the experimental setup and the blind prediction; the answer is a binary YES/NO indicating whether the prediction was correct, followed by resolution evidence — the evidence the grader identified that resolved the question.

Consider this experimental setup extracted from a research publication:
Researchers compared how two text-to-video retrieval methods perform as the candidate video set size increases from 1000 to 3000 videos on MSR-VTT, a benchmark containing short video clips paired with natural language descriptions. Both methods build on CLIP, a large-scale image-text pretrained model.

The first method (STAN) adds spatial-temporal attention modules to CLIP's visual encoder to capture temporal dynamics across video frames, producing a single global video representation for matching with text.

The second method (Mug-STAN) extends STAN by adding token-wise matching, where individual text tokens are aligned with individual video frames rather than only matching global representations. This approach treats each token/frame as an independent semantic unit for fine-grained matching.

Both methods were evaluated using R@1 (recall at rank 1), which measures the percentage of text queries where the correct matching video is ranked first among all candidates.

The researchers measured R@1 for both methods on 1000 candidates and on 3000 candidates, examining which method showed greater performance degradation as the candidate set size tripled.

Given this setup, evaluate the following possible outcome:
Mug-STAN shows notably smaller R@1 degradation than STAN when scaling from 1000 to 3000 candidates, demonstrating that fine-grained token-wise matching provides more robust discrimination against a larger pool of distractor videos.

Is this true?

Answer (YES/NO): YES